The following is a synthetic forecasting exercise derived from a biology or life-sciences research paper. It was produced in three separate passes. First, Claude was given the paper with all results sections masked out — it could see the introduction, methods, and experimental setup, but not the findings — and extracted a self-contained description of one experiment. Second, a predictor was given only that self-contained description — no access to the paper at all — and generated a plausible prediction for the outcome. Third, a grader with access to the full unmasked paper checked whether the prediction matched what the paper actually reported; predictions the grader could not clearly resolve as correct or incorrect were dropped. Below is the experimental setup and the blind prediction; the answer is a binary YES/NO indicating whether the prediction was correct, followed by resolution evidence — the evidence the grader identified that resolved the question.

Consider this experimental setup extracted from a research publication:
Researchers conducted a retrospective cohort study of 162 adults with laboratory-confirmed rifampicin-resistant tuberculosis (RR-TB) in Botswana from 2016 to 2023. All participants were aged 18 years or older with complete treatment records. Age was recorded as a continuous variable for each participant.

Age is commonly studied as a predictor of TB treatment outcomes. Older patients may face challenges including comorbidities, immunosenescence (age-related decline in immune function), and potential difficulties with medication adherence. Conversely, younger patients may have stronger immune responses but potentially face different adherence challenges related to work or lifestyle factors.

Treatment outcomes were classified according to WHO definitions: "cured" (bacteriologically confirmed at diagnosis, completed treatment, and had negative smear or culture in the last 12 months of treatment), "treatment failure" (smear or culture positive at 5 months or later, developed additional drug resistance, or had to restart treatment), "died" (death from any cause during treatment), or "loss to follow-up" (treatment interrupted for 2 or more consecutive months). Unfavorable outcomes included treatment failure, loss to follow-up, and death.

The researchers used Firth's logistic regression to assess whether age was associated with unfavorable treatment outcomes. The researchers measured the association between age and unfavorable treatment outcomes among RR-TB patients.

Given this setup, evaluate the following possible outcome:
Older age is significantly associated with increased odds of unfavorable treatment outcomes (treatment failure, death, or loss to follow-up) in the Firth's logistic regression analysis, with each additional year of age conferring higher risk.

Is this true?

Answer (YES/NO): NO